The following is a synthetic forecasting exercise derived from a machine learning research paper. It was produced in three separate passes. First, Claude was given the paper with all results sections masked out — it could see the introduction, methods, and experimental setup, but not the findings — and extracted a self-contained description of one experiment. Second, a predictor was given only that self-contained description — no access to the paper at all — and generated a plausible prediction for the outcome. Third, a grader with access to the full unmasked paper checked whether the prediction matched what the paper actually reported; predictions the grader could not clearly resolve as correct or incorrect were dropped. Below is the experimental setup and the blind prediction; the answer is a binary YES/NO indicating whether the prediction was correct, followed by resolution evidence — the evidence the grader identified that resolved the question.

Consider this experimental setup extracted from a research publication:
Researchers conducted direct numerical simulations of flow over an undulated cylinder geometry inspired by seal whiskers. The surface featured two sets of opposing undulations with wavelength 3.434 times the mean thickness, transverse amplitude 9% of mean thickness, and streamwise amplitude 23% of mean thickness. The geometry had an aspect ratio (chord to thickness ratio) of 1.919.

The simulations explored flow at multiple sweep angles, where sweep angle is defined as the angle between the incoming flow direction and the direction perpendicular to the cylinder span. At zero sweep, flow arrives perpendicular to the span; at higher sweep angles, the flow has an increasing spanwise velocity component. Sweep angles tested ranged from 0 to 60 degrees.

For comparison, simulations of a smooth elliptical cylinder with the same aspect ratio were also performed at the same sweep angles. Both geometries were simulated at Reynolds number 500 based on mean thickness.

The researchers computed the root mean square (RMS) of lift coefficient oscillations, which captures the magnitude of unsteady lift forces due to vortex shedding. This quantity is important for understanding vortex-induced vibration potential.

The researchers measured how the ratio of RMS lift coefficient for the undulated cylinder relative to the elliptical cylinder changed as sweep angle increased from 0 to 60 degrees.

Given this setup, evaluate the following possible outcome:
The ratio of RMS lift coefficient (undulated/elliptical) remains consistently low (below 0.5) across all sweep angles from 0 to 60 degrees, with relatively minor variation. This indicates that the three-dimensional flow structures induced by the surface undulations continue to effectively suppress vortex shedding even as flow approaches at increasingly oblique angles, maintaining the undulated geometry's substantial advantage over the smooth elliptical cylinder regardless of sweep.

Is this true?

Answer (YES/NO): NO